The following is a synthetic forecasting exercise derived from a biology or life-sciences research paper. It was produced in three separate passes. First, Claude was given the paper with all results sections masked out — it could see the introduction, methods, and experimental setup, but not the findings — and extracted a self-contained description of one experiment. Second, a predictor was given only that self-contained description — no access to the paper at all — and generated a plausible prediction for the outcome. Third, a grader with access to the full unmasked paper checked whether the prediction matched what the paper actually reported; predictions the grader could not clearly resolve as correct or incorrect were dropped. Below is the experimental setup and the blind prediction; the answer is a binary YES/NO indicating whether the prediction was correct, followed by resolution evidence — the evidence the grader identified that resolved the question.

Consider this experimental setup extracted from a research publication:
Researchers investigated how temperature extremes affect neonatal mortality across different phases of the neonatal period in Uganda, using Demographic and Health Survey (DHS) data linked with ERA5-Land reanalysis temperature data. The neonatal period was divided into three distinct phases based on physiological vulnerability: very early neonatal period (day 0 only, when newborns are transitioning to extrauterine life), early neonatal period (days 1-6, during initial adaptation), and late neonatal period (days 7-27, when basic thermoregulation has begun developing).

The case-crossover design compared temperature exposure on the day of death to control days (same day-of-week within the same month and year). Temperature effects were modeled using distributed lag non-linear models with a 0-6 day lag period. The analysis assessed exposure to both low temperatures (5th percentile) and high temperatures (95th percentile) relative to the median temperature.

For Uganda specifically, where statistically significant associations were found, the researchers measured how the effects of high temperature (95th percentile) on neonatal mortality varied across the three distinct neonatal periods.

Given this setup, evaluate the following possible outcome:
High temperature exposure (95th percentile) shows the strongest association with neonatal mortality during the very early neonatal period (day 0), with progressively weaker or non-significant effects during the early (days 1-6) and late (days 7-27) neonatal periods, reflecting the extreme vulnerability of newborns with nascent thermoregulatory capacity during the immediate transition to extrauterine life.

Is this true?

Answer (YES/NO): NO